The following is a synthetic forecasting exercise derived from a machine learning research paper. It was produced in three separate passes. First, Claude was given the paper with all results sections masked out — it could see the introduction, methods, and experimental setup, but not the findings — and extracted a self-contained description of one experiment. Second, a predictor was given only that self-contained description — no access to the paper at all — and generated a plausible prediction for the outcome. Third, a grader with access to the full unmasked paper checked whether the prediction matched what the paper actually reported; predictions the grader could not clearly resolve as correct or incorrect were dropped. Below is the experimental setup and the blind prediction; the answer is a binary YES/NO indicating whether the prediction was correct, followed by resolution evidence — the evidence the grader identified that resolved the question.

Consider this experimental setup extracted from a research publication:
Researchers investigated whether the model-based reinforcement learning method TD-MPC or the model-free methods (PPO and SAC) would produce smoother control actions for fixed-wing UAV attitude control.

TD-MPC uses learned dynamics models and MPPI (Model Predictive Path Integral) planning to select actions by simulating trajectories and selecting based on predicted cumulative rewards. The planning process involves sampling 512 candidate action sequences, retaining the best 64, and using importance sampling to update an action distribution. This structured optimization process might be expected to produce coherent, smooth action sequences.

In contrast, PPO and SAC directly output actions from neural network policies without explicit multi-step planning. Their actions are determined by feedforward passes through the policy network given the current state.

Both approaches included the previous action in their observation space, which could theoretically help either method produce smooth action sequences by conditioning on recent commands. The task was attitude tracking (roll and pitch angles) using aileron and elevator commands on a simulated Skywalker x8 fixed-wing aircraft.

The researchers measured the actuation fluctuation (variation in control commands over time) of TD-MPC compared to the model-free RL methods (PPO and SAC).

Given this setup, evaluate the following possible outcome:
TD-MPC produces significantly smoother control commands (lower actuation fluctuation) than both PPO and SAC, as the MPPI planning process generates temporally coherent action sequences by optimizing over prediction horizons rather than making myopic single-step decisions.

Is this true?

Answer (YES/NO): NO